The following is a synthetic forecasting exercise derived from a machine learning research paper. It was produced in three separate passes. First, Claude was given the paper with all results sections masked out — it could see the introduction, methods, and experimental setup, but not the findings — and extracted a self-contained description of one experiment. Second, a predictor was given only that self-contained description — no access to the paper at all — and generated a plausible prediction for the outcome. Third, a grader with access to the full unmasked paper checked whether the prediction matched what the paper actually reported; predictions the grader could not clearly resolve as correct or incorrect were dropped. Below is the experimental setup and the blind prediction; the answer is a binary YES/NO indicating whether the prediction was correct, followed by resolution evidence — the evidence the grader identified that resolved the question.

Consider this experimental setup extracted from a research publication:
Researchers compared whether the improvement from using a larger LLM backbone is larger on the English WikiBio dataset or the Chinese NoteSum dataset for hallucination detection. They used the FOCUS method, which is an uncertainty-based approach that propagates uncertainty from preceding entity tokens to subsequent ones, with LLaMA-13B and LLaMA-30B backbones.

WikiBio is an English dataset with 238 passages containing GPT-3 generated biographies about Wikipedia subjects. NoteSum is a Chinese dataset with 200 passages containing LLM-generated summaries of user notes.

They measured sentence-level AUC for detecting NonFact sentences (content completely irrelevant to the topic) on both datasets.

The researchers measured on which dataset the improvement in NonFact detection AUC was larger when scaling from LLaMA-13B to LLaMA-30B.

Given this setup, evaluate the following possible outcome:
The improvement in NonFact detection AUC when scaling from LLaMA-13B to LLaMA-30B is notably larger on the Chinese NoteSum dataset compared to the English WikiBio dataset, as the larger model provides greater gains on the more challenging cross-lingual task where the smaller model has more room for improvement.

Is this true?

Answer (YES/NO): NO